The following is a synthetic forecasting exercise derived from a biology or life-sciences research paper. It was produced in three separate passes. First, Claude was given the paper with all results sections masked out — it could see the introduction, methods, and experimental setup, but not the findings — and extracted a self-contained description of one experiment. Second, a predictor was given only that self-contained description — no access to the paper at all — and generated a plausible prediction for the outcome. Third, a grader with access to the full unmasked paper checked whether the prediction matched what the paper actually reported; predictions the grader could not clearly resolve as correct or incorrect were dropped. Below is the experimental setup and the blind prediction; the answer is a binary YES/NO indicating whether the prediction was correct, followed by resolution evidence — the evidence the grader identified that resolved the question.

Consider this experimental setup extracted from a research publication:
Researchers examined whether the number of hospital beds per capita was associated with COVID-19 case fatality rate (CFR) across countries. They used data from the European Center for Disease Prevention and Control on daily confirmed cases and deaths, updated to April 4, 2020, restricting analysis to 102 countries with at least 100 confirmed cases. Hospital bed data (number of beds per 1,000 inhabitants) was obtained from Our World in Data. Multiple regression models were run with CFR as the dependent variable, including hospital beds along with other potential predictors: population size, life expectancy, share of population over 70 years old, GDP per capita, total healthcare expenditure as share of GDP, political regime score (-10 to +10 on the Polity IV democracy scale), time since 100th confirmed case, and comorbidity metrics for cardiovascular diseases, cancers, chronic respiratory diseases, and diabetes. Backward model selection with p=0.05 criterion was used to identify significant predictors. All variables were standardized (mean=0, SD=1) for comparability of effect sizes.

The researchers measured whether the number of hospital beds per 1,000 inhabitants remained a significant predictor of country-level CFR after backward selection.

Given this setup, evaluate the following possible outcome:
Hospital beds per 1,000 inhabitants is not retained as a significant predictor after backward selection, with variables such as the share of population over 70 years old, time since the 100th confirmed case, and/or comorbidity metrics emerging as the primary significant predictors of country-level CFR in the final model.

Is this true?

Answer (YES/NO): NO